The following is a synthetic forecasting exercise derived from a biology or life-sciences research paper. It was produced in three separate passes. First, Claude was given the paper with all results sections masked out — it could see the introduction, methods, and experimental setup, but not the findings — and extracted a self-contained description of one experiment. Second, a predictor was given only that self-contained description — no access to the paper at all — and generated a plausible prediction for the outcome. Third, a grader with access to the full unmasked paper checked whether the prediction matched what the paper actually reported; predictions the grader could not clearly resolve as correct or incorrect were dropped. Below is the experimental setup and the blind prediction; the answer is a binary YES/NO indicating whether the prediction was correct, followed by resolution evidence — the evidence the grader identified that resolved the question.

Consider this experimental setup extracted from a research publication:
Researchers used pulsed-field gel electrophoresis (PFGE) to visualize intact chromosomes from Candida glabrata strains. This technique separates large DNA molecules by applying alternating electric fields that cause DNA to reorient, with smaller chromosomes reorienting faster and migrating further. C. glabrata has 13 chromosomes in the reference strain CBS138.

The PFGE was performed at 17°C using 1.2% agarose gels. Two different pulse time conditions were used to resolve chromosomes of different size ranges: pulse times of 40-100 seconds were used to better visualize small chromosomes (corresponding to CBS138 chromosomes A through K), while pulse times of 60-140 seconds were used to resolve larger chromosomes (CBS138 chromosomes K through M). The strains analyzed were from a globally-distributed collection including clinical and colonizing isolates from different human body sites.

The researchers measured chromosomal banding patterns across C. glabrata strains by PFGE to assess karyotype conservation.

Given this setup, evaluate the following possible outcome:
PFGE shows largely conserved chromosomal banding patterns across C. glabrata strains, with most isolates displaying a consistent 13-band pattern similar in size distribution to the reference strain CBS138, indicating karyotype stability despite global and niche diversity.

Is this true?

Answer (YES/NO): NO